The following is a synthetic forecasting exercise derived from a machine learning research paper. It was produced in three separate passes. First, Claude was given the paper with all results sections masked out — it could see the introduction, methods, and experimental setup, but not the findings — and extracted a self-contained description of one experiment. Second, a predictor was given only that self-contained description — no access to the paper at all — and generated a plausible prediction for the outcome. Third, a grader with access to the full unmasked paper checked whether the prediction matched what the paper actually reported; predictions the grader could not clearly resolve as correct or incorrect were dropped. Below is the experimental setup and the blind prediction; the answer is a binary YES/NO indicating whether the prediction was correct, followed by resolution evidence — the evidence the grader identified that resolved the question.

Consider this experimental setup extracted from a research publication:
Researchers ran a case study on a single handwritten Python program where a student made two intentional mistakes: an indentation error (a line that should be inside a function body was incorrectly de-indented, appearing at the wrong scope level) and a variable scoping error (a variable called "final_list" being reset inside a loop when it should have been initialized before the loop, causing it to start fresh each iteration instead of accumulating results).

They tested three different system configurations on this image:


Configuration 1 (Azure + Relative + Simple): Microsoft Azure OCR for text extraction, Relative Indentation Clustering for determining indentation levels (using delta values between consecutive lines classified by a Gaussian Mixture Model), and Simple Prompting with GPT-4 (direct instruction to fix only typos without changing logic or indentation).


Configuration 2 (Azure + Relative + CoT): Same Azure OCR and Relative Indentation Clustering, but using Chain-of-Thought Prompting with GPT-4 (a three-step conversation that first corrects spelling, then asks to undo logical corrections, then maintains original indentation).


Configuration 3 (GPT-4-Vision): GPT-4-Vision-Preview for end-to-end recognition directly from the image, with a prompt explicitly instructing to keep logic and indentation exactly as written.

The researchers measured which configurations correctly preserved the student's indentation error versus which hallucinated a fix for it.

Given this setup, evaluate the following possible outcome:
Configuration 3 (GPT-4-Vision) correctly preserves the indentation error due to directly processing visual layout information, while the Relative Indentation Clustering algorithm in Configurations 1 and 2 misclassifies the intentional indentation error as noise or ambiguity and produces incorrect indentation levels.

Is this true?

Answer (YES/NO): NO